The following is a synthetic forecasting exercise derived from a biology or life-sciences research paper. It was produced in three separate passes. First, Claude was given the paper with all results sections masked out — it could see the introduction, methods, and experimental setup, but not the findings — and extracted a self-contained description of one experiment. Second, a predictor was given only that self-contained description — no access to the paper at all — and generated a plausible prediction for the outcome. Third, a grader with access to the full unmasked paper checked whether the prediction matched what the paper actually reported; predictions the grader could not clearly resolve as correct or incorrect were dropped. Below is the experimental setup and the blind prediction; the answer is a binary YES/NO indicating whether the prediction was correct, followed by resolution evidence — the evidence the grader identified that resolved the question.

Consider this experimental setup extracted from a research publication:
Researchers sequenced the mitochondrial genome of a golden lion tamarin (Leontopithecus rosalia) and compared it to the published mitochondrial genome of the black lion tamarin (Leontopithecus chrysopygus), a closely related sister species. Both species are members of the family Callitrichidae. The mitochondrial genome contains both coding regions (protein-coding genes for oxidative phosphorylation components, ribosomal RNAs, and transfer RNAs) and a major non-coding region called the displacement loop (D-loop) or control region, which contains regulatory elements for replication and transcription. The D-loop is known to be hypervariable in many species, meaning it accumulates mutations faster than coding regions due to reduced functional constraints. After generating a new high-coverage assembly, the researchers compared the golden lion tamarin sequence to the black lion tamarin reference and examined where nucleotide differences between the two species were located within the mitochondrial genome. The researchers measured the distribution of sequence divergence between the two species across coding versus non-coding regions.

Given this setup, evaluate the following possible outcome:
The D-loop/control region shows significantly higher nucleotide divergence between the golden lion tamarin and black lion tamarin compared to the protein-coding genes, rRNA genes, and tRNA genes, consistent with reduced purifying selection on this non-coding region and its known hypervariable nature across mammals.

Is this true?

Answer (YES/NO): YES